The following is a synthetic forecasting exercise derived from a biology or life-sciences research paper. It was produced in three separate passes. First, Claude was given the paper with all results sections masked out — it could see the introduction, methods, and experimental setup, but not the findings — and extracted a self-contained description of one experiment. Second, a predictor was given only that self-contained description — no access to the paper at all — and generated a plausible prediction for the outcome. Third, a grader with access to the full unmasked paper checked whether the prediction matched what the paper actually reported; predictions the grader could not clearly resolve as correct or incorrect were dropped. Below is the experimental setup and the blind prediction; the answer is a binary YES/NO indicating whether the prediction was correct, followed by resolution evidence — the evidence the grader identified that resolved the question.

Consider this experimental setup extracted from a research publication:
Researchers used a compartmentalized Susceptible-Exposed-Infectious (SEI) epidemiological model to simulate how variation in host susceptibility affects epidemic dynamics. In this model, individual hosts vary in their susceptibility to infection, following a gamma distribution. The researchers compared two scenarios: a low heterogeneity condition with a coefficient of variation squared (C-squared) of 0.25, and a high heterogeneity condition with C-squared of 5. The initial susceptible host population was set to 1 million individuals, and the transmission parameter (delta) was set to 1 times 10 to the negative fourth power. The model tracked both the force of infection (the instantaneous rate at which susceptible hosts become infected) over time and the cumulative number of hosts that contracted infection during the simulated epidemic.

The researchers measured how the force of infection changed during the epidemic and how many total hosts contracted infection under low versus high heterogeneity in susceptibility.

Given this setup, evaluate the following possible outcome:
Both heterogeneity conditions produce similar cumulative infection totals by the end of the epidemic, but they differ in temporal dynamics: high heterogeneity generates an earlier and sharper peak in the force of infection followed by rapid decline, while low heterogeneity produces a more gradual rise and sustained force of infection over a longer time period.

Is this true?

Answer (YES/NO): NO